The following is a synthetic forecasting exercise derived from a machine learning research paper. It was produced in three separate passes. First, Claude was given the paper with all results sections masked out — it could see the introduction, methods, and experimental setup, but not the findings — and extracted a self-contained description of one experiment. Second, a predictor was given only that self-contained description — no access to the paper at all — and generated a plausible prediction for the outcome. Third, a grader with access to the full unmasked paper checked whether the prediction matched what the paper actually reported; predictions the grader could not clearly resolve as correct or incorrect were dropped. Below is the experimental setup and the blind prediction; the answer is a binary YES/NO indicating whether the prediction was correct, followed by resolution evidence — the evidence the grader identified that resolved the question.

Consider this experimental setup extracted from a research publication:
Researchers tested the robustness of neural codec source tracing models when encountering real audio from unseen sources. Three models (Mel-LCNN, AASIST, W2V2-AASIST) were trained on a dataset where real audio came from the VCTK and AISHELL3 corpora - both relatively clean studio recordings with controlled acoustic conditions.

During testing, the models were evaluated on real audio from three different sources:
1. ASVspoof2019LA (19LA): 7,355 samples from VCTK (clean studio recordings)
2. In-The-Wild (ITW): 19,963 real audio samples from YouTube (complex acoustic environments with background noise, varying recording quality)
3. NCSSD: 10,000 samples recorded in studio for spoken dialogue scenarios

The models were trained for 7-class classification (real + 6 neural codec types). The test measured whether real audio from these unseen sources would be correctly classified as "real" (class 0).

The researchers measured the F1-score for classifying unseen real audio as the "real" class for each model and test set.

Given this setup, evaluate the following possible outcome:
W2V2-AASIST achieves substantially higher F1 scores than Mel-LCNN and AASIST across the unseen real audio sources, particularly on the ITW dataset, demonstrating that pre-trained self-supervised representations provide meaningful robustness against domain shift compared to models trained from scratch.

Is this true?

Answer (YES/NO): NO